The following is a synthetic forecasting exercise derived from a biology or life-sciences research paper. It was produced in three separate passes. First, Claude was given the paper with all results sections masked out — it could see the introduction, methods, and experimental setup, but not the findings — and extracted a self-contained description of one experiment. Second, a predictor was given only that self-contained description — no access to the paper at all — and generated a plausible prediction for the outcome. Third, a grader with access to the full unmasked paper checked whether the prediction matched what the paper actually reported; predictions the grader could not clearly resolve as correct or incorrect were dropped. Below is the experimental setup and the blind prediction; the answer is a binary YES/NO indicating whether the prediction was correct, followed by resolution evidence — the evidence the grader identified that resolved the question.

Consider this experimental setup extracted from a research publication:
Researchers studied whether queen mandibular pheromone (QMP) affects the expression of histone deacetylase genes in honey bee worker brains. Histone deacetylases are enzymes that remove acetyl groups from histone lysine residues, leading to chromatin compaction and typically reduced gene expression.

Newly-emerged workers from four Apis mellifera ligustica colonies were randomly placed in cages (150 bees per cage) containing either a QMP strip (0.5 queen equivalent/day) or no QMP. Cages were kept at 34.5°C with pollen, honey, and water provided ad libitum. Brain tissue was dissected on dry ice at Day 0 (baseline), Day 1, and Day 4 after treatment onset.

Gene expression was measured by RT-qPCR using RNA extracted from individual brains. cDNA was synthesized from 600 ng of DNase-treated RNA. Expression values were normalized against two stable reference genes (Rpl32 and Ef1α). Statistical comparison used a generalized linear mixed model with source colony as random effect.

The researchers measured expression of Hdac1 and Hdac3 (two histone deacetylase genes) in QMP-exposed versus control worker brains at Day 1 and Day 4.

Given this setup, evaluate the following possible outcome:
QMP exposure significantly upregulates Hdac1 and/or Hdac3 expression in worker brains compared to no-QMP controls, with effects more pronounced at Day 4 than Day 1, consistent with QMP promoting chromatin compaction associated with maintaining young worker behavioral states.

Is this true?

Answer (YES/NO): NO